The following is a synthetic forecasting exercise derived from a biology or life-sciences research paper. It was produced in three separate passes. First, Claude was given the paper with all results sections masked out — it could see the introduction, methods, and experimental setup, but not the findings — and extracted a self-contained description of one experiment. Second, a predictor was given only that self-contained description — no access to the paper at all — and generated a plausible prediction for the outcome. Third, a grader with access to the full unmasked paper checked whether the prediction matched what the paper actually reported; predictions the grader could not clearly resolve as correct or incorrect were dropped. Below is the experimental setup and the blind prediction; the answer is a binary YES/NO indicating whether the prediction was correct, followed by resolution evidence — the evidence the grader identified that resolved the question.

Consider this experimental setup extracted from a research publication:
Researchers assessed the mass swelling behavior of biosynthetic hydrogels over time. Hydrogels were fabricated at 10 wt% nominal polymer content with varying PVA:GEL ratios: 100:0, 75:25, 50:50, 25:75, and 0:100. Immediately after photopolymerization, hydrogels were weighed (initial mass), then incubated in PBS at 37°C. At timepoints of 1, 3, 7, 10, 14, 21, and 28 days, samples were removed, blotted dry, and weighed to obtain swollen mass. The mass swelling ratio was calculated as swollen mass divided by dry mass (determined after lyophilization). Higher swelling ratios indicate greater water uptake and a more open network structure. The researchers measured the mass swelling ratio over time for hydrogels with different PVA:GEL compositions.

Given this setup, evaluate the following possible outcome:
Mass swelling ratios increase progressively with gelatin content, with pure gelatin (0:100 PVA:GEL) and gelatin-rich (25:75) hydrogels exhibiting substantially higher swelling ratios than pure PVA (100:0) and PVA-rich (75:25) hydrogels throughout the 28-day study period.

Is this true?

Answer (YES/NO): NO